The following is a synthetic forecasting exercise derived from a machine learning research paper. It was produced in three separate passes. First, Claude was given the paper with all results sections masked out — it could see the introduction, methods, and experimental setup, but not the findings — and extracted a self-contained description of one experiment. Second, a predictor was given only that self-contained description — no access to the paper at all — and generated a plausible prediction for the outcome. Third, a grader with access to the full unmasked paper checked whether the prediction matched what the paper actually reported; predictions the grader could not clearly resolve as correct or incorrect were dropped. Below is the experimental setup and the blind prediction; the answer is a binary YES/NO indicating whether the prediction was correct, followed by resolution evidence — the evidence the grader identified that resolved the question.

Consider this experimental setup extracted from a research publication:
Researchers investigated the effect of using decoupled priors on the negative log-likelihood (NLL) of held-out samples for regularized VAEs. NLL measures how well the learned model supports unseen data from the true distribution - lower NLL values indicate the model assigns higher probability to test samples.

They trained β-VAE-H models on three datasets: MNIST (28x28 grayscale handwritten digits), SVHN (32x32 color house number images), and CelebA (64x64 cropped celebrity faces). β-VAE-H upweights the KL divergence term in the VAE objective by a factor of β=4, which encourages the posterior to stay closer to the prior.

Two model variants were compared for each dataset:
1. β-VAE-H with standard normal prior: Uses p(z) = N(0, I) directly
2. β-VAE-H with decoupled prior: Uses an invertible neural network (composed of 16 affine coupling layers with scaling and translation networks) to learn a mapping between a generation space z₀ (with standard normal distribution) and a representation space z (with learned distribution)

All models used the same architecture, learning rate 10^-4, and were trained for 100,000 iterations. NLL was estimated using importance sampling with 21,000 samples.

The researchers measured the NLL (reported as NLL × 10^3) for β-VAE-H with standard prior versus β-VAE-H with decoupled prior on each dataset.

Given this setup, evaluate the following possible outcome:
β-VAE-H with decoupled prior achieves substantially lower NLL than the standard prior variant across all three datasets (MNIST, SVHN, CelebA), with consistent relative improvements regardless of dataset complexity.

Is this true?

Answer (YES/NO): NO